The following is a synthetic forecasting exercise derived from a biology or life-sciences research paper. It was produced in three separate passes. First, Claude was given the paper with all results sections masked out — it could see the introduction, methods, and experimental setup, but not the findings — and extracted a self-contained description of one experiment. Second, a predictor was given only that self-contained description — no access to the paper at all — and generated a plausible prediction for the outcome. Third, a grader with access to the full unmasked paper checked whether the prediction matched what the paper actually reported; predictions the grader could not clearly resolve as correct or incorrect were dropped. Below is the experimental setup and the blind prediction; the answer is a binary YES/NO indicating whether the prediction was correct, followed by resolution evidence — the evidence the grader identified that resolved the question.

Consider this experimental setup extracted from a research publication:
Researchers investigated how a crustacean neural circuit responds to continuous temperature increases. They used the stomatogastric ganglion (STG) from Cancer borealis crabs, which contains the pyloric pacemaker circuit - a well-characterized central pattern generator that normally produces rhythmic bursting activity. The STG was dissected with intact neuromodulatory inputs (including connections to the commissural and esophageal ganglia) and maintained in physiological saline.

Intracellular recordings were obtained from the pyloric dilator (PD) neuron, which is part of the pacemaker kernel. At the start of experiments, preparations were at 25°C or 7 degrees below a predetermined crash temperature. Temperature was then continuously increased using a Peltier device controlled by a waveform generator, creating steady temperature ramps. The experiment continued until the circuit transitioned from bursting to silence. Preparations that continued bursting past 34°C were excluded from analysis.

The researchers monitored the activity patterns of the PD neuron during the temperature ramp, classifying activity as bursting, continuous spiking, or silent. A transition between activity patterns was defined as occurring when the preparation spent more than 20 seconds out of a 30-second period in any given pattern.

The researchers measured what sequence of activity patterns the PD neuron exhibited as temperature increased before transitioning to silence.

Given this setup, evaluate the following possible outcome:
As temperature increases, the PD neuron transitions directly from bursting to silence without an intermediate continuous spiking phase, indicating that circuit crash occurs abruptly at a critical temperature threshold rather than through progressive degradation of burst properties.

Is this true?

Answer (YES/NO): YES